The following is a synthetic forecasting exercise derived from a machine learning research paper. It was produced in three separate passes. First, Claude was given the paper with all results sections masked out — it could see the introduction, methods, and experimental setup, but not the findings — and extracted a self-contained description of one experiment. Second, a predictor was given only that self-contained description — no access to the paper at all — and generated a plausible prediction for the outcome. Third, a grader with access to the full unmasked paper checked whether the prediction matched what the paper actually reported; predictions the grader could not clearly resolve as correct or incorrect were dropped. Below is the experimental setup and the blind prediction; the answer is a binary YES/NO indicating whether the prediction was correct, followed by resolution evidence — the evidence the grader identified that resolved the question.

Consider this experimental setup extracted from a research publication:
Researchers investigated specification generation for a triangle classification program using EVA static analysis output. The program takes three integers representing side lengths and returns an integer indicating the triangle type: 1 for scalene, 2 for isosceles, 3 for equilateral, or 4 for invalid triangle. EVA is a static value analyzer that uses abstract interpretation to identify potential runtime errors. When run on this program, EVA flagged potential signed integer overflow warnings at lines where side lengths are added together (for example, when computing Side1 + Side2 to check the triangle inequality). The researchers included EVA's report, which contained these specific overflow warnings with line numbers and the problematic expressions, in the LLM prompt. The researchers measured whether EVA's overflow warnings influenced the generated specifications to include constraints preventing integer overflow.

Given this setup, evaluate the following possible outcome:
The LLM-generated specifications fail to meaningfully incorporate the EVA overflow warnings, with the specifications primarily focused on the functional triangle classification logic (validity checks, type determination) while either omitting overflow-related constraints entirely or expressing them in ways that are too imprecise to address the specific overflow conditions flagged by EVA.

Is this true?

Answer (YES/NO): NO